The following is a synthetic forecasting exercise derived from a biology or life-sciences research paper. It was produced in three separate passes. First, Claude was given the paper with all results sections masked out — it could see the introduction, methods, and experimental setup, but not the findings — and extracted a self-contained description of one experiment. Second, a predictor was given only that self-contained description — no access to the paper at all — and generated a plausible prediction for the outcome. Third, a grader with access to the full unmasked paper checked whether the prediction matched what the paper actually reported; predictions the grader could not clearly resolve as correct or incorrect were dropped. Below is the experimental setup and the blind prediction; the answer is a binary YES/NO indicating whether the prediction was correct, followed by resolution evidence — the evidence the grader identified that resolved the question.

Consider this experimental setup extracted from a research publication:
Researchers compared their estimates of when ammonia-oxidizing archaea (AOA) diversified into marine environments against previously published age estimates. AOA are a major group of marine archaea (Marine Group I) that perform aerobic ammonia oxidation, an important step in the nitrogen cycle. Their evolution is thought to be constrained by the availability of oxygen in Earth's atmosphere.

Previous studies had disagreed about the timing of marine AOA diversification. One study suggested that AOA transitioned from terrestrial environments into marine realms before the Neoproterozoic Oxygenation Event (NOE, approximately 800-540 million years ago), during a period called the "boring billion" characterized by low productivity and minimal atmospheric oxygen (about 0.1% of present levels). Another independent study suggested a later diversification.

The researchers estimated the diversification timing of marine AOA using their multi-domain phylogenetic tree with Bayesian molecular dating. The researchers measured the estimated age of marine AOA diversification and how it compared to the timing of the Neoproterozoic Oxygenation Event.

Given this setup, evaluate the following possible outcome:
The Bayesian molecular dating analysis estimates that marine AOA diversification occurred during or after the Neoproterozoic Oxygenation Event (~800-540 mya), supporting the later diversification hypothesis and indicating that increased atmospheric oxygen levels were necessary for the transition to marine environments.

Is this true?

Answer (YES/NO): YES